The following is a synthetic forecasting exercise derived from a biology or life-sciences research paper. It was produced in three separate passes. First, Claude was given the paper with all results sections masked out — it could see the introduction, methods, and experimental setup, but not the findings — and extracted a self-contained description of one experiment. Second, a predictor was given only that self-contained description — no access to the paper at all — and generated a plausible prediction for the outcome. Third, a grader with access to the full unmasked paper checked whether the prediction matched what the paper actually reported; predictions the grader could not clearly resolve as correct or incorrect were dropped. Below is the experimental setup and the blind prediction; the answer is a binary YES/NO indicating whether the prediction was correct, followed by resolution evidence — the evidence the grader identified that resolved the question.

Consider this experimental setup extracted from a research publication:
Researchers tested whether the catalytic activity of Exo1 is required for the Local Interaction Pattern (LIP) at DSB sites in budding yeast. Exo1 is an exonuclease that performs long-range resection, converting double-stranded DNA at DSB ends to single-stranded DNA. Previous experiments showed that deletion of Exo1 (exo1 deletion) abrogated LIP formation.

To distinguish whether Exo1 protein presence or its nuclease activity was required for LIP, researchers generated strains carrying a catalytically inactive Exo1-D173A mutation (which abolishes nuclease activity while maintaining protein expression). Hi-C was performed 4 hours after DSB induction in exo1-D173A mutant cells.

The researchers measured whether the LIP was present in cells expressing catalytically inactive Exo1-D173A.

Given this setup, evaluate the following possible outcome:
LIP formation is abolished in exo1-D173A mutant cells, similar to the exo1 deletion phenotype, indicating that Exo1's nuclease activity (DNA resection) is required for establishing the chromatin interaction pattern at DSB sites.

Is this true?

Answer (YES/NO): YES